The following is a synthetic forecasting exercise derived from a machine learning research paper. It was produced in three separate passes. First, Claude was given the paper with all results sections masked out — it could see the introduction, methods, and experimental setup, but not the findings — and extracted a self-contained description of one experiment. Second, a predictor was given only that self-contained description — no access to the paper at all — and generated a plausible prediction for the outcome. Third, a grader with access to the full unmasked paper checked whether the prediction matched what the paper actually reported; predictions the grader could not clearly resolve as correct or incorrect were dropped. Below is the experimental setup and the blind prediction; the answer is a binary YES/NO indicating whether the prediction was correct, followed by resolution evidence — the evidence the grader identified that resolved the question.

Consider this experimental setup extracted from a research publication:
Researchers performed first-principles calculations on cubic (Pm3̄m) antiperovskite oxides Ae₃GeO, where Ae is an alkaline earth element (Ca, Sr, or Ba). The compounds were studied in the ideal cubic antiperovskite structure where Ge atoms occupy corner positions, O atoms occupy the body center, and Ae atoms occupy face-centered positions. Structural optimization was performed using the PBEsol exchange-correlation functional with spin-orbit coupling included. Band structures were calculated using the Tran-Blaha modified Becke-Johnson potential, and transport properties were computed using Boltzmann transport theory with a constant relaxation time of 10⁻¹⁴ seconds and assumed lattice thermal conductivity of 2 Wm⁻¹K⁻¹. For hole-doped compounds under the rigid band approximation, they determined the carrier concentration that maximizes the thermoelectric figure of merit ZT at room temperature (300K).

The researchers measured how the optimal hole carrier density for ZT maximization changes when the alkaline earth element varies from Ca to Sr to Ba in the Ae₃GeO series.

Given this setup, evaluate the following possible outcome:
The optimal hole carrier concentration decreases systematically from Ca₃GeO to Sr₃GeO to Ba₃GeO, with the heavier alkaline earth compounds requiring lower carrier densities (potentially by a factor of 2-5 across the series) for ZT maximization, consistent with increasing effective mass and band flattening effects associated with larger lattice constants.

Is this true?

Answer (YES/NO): NO